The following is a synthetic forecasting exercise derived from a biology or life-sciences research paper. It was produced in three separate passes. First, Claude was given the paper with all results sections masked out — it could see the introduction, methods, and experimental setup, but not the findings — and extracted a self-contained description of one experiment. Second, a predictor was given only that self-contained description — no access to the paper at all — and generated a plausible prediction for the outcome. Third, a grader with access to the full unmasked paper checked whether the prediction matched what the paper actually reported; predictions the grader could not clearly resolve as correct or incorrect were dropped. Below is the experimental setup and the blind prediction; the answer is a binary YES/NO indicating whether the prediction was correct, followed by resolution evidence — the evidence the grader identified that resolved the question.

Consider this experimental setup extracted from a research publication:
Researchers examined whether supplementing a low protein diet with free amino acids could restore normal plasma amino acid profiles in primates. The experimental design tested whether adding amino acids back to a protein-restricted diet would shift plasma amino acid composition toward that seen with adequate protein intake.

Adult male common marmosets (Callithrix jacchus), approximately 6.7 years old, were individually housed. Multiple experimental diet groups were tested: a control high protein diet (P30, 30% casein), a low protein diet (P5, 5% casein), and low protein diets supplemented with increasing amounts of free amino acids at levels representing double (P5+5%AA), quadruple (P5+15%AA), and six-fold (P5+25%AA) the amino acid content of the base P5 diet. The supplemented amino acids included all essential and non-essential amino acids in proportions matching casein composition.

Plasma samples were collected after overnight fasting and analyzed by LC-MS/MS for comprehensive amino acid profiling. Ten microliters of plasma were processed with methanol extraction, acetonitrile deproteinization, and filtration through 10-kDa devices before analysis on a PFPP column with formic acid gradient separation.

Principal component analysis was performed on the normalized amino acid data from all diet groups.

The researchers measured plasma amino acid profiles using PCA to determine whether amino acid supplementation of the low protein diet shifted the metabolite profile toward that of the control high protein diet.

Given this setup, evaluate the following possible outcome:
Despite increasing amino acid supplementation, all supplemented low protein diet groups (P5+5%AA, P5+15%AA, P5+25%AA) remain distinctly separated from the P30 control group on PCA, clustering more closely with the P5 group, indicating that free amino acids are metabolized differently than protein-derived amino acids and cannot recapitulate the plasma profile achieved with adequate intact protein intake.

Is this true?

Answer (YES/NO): NO